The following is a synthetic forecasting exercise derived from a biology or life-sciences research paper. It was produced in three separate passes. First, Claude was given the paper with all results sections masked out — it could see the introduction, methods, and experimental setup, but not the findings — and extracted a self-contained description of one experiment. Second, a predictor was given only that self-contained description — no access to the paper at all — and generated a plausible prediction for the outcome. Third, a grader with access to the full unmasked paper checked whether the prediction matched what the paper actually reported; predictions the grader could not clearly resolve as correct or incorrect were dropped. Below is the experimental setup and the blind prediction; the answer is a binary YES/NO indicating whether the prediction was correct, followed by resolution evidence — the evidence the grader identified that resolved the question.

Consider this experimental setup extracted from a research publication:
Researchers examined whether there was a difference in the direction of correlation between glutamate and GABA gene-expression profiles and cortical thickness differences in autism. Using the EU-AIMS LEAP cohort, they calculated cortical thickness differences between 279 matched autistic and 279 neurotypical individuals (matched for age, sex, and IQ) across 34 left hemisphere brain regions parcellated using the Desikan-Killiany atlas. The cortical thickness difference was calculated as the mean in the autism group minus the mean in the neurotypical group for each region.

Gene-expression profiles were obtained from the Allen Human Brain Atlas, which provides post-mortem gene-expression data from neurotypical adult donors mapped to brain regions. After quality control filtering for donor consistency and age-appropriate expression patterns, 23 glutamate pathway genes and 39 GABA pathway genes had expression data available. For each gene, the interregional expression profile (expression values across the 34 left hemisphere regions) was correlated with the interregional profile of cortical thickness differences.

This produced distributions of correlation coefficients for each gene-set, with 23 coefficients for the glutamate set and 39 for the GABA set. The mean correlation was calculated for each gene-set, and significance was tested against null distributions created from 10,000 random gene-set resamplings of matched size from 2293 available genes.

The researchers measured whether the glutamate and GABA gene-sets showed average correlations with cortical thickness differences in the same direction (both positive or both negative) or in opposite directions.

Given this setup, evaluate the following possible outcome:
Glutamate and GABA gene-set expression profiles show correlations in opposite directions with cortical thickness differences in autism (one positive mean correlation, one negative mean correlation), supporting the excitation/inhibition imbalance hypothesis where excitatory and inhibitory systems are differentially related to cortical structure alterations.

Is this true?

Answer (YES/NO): NO